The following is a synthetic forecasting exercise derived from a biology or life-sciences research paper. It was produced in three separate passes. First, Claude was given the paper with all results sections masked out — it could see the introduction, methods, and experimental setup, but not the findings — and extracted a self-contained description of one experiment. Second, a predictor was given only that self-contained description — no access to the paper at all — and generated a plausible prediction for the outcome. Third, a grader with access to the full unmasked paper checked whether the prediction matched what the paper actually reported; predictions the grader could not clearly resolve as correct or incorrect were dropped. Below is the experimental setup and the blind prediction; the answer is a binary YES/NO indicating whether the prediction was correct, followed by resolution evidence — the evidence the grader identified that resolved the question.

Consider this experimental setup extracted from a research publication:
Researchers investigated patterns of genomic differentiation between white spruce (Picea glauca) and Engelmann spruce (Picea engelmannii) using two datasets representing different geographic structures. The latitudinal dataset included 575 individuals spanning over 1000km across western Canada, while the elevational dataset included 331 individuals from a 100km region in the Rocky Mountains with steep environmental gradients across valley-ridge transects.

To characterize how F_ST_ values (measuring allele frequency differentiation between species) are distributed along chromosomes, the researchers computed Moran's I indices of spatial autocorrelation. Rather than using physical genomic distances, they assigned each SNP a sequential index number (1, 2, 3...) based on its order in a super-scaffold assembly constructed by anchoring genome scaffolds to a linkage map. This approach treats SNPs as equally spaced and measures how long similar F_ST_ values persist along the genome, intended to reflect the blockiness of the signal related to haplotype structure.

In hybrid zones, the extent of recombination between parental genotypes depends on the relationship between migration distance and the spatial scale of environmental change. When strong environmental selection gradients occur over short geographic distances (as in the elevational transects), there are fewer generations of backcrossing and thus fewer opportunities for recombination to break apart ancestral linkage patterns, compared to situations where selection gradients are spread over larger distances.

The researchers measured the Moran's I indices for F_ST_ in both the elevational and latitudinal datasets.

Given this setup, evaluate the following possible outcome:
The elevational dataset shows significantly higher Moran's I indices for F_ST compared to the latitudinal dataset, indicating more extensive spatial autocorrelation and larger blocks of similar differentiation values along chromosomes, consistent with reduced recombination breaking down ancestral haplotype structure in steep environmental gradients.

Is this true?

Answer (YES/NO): NO